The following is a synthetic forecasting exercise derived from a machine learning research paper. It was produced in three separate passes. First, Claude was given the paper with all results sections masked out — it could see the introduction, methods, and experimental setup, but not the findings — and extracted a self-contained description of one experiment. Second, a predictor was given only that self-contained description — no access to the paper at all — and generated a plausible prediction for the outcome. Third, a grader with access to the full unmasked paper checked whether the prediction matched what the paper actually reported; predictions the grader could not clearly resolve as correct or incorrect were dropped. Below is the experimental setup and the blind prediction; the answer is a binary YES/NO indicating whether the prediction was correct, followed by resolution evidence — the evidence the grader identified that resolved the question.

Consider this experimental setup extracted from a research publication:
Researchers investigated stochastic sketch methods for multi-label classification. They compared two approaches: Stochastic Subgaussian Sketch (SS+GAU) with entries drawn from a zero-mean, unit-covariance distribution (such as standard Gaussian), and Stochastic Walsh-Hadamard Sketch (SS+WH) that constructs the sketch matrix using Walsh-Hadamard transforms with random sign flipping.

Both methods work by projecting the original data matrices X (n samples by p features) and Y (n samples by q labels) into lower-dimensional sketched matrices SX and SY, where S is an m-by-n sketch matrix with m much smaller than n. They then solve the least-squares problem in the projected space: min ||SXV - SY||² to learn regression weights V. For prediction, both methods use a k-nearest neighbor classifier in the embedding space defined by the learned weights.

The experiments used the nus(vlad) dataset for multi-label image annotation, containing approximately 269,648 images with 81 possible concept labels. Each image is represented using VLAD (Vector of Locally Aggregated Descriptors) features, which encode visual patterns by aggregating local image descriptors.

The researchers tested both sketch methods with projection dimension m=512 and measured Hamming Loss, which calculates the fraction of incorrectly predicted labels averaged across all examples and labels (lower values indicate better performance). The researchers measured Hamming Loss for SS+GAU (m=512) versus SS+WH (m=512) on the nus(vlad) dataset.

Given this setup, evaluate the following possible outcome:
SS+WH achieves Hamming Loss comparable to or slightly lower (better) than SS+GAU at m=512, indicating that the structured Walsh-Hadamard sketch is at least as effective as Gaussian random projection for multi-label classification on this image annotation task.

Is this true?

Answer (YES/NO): NO